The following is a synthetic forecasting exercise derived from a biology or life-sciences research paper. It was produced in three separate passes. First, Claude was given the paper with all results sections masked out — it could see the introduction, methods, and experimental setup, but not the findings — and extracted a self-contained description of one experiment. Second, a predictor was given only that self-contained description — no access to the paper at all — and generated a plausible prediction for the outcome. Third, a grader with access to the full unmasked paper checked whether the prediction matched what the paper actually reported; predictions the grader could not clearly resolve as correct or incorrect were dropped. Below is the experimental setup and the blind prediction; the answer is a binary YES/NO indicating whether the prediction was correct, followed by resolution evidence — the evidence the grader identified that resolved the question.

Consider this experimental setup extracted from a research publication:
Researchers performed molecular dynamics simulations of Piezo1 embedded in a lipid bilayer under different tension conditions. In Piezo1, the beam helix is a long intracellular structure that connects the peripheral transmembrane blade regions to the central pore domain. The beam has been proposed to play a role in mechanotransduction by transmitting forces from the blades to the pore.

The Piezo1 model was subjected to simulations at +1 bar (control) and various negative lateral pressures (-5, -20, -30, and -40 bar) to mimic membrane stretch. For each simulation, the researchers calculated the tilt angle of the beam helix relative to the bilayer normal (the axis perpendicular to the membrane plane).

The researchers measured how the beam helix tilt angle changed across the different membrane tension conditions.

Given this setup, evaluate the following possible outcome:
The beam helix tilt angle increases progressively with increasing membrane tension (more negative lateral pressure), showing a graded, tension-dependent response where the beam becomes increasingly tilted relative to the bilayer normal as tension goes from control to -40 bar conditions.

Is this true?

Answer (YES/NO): YES